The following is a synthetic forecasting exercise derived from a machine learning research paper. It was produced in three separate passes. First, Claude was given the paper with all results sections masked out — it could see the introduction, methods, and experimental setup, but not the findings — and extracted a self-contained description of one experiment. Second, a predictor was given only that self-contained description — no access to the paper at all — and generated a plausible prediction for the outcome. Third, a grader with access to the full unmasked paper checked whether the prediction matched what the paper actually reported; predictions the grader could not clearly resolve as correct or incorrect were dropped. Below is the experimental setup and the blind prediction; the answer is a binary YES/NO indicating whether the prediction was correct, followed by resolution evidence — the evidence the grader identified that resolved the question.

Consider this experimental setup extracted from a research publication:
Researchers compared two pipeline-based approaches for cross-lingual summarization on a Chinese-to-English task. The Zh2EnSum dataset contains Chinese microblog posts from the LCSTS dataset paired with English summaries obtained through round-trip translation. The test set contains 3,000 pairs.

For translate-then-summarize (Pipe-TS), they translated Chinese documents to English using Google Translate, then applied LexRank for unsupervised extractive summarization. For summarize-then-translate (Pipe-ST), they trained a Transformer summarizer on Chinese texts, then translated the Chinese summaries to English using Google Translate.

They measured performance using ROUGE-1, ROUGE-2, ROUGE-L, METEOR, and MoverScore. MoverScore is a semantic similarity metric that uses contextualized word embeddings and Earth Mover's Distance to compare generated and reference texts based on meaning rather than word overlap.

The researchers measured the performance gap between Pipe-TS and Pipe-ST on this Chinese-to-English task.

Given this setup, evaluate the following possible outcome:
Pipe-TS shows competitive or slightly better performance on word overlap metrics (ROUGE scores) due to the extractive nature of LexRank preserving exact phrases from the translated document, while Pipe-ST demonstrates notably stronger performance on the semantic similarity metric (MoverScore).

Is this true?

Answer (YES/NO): NO